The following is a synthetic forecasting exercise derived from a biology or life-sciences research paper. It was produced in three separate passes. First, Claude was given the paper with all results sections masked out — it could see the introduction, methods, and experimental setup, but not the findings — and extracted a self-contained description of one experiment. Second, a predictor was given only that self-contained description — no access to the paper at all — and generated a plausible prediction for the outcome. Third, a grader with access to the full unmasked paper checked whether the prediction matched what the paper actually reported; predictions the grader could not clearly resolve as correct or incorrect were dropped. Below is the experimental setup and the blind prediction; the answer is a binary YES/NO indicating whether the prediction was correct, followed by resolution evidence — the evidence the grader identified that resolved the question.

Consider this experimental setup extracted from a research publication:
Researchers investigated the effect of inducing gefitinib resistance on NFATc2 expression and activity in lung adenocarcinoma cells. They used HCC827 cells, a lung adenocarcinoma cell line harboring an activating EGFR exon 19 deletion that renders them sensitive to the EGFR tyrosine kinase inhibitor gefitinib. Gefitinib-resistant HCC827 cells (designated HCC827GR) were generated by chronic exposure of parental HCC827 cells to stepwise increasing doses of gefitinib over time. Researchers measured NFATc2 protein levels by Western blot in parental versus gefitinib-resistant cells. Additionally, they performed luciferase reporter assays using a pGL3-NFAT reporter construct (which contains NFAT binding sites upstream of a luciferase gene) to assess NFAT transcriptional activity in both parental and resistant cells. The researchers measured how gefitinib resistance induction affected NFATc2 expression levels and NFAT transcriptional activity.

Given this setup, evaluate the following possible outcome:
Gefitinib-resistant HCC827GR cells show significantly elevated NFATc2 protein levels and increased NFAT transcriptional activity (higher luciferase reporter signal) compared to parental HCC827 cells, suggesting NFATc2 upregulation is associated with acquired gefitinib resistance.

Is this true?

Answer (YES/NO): YES